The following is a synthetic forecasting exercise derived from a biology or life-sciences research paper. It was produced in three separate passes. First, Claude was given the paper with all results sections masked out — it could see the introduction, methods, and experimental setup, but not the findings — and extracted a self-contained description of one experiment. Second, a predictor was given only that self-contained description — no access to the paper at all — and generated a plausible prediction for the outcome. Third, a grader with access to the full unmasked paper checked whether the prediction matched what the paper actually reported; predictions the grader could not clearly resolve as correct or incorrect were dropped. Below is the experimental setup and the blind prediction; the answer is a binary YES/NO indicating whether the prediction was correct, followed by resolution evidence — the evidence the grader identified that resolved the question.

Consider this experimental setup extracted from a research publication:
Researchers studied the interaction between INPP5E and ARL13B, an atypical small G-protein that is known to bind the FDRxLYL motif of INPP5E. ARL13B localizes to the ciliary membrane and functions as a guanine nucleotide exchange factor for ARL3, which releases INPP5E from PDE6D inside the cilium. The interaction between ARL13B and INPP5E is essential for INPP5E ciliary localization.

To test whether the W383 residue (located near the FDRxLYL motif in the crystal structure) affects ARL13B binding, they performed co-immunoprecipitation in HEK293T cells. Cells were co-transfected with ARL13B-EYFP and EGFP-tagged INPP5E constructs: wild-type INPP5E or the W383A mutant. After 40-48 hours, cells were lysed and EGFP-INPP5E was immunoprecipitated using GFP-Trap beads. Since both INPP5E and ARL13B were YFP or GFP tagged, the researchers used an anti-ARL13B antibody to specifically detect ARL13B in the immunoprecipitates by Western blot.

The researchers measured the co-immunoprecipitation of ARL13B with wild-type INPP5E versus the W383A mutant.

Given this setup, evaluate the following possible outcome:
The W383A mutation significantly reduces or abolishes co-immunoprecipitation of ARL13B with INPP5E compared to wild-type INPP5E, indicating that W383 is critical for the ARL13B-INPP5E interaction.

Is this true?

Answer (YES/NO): NO